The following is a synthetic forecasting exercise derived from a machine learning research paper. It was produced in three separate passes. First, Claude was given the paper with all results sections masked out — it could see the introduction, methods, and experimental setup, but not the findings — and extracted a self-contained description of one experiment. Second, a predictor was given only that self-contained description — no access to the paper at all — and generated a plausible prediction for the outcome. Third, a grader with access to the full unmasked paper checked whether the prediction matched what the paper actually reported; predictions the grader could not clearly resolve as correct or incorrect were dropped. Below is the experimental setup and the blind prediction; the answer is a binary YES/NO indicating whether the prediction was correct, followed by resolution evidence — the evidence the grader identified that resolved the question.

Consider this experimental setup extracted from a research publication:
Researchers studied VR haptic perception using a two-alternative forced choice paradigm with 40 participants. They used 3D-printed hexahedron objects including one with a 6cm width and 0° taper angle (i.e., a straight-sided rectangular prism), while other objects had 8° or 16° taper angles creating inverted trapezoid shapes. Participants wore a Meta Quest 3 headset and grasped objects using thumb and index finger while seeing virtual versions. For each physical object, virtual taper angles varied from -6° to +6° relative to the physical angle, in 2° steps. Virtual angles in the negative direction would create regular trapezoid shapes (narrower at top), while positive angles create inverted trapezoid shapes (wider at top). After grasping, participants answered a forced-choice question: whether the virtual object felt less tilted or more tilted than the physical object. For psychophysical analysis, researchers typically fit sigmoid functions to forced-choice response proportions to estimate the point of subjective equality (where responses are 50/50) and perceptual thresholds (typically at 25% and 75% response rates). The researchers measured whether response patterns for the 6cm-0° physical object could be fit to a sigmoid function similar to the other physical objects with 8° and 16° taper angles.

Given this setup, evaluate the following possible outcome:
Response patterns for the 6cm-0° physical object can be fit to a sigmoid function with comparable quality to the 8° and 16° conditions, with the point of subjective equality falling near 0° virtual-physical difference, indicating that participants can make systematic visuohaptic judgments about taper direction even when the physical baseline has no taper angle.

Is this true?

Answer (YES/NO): NO